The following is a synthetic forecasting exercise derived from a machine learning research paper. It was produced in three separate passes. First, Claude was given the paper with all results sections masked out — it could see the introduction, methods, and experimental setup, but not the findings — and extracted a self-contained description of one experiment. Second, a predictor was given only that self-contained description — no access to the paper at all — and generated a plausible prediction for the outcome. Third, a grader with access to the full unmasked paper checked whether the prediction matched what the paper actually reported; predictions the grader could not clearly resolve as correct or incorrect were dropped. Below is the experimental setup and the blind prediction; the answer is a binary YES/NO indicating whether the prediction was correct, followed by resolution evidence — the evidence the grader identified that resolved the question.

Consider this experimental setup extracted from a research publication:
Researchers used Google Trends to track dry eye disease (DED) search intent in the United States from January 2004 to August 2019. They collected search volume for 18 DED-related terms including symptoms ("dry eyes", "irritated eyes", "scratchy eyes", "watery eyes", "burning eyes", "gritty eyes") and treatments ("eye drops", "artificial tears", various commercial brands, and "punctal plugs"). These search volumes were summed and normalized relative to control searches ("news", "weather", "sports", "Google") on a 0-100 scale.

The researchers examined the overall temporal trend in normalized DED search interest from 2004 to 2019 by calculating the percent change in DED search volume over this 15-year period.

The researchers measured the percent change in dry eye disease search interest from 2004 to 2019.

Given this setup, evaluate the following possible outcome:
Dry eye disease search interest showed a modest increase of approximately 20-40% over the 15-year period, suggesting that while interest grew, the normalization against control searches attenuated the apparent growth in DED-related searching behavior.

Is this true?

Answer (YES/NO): NO